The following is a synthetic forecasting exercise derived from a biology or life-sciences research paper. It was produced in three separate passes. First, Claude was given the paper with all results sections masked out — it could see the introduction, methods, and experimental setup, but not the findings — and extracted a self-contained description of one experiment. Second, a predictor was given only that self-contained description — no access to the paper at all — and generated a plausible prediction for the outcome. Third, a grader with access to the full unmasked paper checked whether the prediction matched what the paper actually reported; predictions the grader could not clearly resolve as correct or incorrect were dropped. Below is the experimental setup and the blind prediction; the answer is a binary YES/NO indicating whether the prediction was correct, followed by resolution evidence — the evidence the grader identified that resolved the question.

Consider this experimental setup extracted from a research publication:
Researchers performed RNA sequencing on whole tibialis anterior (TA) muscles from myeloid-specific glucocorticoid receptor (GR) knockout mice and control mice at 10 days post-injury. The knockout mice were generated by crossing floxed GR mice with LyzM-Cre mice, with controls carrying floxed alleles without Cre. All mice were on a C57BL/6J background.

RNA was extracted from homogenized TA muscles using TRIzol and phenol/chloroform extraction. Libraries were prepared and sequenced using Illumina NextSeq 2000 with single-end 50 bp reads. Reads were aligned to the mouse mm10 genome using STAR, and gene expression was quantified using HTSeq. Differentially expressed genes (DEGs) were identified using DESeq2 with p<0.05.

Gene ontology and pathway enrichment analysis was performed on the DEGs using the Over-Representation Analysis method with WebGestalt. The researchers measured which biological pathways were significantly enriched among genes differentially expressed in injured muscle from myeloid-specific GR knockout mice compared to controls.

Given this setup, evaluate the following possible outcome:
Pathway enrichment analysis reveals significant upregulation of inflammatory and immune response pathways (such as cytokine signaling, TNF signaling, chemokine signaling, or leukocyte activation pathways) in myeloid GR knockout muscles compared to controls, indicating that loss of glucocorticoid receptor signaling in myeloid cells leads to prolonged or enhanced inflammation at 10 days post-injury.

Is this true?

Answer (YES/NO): NO